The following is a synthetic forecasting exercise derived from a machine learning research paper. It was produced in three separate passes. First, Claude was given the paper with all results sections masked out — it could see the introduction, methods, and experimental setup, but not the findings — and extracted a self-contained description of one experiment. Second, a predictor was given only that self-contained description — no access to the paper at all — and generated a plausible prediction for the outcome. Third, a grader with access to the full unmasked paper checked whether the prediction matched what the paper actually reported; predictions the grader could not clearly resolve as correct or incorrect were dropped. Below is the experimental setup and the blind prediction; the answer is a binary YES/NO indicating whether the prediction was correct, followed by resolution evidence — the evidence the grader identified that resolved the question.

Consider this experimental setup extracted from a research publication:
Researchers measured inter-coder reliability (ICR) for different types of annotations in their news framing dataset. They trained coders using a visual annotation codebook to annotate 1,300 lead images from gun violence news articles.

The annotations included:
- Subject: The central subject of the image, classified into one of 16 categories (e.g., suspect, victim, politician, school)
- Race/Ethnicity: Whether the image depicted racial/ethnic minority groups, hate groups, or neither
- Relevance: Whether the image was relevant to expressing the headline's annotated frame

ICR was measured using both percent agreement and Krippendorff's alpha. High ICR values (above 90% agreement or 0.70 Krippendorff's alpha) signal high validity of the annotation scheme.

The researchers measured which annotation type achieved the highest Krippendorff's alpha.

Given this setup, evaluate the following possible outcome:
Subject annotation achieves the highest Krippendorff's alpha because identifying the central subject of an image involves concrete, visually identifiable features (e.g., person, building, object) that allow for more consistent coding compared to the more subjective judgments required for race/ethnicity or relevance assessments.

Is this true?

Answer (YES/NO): YES